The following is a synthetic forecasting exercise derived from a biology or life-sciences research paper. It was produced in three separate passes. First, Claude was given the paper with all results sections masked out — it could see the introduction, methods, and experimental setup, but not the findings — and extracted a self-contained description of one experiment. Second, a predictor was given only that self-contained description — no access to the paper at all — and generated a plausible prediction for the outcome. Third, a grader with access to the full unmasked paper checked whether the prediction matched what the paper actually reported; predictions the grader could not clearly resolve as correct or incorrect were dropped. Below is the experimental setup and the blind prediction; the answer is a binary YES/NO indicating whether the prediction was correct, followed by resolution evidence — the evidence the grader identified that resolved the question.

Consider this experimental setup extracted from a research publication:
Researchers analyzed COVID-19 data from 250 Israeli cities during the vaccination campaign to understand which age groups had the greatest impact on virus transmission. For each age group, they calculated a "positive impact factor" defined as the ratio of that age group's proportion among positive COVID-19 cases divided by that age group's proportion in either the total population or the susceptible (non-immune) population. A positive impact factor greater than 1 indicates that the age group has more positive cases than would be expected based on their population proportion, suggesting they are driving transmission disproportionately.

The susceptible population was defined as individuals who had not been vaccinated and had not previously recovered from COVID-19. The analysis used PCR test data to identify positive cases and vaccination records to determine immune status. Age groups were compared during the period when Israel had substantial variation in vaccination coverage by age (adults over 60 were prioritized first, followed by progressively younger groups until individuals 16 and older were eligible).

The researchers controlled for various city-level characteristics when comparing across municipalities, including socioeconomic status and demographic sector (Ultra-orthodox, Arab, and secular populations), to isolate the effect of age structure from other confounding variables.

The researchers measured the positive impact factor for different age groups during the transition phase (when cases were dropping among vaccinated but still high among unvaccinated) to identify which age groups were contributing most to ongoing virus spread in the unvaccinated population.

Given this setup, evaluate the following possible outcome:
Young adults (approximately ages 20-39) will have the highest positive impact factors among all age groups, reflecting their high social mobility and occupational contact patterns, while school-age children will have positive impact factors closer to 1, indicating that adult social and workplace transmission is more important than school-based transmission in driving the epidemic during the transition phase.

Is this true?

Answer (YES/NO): NO